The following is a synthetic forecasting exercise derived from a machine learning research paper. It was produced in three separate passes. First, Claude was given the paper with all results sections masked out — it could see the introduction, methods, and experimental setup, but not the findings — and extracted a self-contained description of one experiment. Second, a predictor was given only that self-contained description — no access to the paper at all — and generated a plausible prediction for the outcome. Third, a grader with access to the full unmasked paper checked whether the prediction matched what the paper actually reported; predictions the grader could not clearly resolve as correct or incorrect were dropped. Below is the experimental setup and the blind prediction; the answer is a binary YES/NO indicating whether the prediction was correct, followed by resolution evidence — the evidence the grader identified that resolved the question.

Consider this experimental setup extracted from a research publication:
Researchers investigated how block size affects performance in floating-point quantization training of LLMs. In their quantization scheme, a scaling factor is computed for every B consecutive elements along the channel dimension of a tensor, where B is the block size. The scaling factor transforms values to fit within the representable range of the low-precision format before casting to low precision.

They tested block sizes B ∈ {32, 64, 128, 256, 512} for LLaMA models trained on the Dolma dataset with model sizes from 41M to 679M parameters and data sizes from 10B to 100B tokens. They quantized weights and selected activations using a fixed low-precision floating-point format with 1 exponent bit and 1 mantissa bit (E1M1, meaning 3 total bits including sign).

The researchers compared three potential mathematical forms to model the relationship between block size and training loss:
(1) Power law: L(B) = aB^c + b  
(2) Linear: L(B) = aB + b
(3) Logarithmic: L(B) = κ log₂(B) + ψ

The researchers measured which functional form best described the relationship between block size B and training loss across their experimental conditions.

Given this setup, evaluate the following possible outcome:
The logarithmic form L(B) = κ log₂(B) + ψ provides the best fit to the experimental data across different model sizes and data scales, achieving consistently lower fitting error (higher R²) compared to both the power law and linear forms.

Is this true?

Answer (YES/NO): YES